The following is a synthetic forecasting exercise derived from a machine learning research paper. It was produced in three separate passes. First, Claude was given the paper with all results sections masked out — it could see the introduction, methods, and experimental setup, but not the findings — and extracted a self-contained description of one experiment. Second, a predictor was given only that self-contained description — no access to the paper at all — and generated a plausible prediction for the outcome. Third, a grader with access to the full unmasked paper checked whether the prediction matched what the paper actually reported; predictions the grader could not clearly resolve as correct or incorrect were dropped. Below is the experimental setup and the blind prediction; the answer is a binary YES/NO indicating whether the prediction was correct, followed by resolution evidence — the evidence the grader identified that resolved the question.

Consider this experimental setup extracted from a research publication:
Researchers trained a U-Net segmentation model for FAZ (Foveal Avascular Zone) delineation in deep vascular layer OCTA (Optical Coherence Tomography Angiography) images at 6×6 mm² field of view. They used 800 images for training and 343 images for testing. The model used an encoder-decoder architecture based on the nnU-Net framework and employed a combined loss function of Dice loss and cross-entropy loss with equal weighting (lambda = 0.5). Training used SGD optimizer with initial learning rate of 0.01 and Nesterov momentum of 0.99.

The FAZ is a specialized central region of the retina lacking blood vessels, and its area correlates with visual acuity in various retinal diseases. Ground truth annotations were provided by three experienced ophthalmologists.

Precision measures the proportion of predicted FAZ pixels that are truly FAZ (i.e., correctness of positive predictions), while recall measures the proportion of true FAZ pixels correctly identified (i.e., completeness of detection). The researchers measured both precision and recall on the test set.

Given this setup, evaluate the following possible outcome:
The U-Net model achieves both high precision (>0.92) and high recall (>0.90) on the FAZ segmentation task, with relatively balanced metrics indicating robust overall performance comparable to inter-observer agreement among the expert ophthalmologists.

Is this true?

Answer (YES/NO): NO